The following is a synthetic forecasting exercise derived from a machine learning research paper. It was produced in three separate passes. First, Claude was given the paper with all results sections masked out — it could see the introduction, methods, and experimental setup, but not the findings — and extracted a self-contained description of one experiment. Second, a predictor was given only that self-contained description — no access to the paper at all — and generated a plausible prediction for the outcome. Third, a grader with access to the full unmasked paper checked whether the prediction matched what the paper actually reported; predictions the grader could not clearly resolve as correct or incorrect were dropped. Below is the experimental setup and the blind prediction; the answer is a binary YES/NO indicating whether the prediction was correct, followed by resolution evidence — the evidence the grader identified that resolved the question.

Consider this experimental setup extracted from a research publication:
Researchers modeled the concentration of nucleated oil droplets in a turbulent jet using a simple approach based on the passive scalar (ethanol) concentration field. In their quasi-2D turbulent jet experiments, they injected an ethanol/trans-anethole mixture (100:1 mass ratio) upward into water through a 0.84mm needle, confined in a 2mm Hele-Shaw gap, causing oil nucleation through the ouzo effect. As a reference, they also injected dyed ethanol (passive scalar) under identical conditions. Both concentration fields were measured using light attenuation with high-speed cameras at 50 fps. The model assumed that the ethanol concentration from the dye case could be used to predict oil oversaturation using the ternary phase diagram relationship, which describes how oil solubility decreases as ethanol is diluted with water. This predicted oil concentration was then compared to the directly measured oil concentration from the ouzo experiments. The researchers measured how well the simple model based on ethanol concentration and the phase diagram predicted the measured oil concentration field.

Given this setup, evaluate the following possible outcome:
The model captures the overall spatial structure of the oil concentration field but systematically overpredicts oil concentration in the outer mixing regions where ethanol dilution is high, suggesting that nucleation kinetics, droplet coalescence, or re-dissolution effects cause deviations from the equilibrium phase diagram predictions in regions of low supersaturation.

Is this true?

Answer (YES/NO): NO